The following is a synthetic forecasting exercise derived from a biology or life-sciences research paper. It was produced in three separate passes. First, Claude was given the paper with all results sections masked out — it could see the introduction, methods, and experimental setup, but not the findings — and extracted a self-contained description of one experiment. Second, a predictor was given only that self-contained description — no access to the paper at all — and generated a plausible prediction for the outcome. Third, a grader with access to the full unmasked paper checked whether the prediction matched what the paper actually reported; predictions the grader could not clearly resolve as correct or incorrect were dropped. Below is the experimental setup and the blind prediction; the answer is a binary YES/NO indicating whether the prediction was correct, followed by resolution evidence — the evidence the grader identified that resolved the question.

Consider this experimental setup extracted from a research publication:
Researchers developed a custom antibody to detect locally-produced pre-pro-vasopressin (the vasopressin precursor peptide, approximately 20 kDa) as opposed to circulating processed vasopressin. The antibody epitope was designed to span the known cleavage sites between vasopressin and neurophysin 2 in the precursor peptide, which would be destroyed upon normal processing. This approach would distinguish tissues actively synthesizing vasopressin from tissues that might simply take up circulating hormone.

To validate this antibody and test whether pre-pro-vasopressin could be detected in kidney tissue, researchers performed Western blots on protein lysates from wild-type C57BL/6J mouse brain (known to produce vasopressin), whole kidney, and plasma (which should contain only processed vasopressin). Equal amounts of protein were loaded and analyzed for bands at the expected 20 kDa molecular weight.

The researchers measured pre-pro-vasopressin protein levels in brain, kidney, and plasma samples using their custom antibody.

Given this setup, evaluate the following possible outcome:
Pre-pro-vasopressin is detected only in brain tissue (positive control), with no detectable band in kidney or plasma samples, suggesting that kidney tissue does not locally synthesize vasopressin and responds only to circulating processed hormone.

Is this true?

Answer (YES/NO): NO